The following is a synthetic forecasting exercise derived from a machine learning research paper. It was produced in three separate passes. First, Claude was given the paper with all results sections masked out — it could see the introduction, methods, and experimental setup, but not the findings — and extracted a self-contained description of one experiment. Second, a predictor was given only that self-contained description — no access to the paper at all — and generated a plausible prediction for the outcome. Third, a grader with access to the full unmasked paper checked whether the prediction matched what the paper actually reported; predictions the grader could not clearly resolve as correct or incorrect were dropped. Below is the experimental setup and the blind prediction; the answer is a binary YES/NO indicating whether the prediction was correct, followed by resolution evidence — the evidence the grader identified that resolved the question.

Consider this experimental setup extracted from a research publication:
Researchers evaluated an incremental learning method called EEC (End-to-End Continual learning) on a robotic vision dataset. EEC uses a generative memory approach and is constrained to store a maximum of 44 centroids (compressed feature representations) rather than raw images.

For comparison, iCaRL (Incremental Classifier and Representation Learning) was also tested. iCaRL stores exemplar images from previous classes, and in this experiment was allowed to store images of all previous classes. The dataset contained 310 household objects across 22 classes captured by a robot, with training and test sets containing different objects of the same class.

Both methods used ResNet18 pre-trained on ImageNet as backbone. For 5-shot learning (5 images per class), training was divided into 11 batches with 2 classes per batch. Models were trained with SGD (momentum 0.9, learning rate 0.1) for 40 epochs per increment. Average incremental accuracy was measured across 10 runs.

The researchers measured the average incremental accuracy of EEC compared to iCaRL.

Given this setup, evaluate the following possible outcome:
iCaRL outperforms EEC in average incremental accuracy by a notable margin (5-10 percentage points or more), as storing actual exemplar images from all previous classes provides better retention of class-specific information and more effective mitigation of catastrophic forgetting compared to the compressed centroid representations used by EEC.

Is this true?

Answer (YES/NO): NO